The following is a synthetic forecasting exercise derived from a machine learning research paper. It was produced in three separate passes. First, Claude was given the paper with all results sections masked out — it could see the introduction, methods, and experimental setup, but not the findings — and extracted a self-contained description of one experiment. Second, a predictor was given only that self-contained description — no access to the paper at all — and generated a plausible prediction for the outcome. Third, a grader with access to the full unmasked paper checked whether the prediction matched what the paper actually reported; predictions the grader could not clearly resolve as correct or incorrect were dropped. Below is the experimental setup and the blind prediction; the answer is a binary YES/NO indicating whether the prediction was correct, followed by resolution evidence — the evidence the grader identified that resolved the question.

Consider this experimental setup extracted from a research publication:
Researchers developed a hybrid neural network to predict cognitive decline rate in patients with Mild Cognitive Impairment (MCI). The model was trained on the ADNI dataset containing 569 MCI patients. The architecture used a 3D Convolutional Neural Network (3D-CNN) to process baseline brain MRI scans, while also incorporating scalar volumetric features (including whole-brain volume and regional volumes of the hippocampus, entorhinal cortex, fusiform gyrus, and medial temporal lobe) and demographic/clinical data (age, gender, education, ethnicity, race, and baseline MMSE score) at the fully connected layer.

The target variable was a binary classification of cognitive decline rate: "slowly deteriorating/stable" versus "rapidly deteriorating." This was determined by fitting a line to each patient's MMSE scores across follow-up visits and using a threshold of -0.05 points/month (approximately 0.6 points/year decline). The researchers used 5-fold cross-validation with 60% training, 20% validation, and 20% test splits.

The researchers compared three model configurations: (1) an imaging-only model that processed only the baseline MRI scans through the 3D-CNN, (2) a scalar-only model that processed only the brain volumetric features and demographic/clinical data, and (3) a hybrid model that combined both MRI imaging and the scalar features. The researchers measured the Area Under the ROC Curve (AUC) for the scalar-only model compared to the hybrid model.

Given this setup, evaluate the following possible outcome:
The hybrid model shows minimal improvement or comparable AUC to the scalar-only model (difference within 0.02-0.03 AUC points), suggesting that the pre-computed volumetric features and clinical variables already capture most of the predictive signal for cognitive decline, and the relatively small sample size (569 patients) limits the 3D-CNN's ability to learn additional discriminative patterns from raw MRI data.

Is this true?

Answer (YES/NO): YES